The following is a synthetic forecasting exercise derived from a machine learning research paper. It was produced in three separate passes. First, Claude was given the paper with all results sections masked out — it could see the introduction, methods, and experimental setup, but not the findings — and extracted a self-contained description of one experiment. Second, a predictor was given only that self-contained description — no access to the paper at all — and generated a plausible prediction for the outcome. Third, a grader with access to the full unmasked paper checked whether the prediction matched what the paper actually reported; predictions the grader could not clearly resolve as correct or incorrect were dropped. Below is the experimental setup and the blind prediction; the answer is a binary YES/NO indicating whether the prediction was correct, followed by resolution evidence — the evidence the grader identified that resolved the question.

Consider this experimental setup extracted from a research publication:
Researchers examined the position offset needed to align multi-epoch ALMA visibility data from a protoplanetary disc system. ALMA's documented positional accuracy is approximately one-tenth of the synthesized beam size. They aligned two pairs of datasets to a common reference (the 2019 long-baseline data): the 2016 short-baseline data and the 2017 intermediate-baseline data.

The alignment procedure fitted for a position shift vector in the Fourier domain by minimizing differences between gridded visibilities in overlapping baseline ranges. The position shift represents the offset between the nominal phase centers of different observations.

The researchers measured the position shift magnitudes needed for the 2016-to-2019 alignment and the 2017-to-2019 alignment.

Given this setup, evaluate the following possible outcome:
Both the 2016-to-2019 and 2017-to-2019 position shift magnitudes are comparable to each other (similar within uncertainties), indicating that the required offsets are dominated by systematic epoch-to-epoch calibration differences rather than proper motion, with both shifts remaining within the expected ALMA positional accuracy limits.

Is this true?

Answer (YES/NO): NO